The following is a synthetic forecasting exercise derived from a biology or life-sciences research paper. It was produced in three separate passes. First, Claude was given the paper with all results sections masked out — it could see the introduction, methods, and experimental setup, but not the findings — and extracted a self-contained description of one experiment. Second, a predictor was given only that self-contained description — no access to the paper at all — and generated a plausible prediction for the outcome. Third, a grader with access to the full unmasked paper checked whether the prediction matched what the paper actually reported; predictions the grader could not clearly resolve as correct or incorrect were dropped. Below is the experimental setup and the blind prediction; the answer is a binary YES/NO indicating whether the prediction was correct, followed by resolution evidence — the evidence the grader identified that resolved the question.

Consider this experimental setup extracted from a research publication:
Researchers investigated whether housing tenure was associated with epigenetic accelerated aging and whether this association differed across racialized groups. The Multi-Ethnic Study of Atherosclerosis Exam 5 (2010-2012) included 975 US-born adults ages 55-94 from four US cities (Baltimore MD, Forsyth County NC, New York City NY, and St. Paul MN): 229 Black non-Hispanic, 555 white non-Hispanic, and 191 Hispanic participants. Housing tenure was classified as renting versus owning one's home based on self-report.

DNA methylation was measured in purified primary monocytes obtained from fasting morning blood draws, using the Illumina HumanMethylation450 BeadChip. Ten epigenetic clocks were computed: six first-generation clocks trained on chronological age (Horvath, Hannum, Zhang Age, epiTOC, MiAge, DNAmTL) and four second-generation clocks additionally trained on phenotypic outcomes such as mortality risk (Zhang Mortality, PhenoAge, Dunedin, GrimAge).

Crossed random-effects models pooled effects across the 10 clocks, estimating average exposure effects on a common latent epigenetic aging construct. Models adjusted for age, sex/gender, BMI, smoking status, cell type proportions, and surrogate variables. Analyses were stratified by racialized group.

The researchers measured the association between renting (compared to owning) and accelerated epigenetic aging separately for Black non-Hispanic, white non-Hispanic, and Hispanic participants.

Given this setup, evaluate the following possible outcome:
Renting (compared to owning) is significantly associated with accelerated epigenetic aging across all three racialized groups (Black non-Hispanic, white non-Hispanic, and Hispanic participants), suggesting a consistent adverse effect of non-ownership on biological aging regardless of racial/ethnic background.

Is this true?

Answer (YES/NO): NO